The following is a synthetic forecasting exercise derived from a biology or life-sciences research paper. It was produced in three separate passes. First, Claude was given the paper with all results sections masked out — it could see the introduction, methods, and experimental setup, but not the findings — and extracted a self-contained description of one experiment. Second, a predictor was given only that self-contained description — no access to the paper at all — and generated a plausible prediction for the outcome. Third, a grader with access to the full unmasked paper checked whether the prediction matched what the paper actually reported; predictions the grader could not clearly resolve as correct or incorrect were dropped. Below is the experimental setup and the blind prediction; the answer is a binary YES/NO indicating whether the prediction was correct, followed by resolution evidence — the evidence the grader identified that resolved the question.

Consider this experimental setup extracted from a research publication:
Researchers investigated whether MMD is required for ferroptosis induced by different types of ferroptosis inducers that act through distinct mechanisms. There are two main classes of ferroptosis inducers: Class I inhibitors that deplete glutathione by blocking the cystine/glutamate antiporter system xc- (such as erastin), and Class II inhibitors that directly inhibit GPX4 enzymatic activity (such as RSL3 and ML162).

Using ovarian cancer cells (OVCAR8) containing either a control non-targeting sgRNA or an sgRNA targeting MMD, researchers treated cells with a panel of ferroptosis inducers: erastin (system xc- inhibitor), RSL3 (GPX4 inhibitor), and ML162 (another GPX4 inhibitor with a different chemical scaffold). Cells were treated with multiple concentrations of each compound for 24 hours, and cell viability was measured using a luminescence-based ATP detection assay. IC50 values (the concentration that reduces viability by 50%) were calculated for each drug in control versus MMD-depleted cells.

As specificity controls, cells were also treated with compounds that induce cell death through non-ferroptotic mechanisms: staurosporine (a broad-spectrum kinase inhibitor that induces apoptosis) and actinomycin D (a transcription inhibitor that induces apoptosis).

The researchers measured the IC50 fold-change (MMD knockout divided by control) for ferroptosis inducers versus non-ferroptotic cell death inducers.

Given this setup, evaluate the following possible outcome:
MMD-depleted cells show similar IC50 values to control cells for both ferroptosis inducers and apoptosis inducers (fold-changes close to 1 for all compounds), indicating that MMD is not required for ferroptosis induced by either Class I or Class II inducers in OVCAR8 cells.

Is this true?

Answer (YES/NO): NO